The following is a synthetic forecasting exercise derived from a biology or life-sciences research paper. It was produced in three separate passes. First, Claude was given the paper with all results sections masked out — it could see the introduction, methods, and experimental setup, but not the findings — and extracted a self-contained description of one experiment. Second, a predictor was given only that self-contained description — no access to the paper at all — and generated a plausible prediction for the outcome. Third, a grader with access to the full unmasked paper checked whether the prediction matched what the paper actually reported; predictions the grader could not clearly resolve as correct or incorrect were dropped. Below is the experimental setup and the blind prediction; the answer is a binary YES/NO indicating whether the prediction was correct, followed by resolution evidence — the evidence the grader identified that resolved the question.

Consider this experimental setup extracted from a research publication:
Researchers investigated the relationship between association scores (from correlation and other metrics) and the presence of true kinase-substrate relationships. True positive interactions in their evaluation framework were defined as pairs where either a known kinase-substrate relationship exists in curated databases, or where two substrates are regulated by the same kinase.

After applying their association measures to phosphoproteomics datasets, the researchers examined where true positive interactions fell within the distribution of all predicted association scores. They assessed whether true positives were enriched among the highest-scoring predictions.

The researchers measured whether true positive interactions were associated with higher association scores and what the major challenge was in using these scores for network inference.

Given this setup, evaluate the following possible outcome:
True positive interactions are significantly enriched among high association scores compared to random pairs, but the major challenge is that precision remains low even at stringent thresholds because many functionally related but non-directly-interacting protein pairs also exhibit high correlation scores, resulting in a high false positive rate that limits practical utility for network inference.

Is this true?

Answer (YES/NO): NO